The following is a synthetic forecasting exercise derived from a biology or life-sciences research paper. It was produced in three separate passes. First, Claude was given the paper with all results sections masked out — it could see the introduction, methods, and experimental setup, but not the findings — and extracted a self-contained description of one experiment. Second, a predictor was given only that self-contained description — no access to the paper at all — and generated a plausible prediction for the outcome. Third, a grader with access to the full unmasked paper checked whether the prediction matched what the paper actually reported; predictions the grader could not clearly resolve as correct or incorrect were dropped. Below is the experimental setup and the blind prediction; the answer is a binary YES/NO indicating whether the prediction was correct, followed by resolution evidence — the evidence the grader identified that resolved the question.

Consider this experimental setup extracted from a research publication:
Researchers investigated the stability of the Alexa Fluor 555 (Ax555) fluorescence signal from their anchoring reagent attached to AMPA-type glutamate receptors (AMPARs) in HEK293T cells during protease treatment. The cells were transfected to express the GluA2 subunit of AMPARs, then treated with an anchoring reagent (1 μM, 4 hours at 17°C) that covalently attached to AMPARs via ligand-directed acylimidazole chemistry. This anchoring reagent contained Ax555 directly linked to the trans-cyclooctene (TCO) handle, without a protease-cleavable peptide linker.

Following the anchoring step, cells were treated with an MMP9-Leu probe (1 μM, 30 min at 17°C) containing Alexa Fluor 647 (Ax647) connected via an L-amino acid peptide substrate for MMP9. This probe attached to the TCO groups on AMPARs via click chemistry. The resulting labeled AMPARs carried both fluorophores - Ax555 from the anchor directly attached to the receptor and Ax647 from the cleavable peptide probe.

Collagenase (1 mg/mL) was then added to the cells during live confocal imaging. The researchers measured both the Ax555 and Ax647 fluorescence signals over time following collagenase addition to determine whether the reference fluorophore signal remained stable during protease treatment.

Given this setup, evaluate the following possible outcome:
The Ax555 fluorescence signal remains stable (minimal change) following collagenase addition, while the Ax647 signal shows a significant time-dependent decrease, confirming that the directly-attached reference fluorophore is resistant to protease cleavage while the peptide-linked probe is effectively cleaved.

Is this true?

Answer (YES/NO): YES